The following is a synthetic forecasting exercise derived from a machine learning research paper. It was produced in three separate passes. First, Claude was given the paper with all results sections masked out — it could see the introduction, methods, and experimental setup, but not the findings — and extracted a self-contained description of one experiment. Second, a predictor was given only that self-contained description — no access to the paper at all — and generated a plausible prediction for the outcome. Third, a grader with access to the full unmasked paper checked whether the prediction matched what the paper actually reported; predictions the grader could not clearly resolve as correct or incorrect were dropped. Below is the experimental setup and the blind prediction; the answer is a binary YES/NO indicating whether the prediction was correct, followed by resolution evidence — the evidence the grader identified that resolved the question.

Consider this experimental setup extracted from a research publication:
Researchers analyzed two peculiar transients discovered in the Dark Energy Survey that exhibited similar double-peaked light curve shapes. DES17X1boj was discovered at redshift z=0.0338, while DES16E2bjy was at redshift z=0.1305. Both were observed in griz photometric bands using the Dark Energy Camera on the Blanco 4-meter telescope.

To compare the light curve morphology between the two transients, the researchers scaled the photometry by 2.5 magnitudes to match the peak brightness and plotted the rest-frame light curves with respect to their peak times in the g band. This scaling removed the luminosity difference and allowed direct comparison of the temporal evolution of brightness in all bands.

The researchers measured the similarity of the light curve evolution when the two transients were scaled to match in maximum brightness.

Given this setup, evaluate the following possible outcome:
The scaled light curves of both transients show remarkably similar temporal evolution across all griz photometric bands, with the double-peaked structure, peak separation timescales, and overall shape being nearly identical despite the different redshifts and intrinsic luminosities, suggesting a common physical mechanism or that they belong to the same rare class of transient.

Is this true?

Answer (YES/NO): YES